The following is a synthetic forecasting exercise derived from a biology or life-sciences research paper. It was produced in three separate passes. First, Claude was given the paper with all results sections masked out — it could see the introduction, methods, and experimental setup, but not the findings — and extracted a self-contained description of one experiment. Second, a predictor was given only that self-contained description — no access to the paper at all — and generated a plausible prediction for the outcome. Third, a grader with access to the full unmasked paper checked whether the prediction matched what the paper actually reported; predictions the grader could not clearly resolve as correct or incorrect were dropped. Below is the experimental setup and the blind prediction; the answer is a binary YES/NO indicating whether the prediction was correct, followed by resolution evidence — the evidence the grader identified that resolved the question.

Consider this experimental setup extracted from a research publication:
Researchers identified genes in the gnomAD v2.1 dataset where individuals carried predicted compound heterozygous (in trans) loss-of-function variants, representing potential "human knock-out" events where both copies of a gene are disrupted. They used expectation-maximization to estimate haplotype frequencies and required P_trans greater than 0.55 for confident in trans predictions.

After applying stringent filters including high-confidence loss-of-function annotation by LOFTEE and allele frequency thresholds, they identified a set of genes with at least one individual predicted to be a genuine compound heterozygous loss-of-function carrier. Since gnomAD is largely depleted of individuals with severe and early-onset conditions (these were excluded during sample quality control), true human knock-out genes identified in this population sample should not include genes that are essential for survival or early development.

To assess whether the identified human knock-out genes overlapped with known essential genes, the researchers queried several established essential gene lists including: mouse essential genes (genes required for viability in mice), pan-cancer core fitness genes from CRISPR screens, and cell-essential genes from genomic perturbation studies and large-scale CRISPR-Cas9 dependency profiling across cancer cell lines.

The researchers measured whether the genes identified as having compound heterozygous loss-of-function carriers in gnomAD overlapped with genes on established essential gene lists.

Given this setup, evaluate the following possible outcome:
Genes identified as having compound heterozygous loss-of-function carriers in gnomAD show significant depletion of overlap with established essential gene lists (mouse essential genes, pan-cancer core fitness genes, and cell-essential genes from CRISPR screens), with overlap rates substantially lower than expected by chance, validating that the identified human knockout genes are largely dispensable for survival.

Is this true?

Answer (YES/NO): YES